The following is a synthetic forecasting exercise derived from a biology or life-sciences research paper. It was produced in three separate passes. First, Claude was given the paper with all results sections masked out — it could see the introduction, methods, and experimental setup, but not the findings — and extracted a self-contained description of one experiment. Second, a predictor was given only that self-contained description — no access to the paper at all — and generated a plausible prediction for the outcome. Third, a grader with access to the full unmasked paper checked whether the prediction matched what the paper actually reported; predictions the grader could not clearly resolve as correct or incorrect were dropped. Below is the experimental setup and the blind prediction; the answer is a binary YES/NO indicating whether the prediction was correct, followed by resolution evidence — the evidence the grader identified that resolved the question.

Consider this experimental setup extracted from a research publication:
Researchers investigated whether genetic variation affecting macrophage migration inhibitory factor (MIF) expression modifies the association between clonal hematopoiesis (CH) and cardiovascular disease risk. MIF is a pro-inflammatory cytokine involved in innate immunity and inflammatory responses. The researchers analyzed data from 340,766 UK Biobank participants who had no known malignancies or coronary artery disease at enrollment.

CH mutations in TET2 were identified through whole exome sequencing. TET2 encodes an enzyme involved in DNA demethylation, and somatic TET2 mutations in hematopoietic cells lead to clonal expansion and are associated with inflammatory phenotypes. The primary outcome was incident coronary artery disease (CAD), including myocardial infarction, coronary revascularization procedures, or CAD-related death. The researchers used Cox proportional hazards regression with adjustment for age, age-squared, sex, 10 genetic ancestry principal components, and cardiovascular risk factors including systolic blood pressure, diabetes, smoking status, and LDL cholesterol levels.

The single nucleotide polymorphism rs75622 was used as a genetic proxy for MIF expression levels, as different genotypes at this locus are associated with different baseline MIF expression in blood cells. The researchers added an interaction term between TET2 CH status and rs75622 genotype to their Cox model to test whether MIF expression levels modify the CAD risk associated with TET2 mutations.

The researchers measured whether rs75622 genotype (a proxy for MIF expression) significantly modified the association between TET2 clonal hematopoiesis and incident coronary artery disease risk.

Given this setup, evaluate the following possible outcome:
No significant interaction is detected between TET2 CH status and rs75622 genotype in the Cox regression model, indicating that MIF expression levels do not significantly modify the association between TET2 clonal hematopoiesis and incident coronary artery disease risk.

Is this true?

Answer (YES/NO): NO